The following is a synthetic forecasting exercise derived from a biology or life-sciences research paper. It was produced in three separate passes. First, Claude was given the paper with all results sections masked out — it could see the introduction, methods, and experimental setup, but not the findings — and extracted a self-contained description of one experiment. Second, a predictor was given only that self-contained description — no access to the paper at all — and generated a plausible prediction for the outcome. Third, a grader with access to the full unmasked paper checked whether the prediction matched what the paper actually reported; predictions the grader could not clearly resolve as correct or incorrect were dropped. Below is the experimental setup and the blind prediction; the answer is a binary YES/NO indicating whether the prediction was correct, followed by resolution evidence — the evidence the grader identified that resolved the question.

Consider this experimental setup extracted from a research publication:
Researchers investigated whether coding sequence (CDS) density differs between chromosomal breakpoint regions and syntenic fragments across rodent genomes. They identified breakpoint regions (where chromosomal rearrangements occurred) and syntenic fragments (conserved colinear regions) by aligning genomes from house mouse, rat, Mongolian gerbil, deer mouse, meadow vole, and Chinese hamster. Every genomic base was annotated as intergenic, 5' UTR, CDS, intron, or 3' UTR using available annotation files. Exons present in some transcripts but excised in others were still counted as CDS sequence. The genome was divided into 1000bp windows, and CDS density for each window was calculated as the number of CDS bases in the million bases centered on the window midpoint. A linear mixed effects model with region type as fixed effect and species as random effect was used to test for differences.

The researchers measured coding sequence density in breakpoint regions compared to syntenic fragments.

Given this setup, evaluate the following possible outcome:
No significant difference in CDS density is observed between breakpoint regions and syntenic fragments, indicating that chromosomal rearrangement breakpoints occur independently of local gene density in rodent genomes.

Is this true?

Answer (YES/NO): NO